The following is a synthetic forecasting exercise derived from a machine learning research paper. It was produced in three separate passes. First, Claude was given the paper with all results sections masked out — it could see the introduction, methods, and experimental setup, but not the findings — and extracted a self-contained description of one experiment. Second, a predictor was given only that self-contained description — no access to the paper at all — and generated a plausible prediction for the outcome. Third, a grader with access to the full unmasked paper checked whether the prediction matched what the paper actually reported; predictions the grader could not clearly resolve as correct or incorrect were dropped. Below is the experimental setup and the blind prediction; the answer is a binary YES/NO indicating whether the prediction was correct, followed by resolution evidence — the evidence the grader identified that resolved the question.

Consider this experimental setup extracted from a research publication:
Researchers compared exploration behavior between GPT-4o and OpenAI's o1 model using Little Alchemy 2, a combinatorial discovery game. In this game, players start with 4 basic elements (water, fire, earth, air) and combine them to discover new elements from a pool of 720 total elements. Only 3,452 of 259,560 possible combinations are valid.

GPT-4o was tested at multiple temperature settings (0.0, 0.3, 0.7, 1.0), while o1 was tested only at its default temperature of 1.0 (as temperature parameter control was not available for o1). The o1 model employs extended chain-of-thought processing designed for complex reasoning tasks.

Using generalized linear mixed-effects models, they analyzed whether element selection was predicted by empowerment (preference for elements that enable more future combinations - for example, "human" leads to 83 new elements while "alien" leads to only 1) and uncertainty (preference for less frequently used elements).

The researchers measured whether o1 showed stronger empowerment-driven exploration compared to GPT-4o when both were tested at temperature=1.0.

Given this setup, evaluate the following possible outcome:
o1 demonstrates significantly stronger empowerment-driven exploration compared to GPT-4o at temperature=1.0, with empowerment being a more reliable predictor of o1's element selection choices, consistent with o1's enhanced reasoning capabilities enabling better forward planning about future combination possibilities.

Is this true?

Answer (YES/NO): YES